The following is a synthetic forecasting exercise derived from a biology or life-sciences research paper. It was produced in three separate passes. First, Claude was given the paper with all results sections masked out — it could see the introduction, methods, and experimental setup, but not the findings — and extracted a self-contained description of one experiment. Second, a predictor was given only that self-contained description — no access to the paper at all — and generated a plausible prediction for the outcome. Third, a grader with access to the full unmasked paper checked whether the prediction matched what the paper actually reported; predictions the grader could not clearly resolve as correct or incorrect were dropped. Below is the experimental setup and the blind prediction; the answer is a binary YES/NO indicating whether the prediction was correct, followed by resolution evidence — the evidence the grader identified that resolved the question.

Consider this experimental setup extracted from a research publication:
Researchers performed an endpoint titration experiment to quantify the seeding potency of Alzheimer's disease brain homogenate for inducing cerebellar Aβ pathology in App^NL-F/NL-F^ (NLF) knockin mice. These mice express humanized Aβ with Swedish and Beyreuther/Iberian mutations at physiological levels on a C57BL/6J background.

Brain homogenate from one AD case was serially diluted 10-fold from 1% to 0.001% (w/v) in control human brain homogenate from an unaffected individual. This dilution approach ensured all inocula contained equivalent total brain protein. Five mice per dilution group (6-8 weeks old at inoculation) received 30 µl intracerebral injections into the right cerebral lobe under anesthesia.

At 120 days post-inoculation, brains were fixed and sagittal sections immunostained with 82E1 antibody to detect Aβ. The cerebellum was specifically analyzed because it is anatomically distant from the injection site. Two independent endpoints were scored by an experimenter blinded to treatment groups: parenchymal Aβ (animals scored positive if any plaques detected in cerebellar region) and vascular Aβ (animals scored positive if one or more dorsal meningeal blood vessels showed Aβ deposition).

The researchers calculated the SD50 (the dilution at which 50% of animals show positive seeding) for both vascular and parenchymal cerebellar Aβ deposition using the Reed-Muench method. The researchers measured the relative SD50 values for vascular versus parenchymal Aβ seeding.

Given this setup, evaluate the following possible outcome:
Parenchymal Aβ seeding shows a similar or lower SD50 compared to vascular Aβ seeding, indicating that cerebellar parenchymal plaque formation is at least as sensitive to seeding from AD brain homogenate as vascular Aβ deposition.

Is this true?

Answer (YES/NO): YES